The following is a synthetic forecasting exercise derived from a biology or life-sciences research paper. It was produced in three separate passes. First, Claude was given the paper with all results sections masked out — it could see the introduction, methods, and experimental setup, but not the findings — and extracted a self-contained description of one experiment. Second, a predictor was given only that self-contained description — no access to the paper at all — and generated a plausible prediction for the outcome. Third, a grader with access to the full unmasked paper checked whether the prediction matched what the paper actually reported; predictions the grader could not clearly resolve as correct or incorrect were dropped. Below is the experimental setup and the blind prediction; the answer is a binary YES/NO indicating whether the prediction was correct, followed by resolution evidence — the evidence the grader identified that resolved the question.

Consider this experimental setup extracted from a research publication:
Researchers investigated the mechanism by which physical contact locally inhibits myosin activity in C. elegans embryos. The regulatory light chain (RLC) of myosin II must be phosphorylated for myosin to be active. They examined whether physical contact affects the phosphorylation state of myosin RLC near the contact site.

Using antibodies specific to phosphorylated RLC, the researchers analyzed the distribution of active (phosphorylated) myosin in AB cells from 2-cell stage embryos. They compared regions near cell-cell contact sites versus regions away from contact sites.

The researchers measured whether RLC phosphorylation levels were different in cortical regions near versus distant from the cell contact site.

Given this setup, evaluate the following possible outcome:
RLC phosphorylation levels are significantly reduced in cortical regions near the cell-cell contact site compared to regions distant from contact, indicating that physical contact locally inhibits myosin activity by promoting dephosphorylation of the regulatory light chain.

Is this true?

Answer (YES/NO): YES